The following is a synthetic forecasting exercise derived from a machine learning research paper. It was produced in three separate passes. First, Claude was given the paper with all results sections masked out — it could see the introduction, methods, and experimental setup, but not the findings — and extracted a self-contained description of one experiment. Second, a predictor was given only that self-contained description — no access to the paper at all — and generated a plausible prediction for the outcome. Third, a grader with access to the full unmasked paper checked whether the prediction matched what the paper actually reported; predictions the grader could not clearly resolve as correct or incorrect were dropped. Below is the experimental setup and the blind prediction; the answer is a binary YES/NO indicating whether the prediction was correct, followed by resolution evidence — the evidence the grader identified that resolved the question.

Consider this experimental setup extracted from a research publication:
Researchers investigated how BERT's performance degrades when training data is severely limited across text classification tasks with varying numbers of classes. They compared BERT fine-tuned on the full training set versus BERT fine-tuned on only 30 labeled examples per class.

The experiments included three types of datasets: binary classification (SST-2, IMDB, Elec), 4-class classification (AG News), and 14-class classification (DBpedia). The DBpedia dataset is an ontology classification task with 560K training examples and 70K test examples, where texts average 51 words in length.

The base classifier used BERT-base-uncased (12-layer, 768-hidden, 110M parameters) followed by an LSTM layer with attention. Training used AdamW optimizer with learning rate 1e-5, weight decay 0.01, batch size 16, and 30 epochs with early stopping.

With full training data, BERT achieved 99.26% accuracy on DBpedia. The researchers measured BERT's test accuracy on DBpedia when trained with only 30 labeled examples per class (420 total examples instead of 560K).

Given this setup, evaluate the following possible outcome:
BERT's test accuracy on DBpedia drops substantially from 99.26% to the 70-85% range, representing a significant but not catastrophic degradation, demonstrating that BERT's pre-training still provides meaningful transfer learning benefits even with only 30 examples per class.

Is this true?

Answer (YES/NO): NO